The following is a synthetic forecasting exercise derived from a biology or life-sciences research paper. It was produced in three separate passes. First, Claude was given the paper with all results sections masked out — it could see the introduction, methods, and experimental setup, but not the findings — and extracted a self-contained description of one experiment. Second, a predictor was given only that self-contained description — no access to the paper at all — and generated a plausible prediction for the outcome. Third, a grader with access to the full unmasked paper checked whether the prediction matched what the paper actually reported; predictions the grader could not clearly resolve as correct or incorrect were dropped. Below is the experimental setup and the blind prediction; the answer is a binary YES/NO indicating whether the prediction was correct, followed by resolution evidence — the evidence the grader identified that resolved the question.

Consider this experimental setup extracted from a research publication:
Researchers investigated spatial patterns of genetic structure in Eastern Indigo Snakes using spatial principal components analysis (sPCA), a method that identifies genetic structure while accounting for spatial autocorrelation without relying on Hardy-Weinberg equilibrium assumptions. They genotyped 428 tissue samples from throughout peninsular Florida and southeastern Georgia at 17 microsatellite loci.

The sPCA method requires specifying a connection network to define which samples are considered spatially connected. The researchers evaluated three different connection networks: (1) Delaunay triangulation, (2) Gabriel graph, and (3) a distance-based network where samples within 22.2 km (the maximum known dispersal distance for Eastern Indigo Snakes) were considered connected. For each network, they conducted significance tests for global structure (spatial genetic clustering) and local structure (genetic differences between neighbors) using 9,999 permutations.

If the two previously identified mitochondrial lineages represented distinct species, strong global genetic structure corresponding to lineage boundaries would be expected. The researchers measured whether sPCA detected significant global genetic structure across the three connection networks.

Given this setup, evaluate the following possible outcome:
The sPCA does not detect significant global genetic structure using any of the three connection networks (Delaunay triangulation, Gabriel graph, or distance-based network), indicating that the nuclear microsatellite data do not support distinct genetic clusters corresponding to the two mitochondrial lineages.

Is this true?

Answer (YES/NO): NO